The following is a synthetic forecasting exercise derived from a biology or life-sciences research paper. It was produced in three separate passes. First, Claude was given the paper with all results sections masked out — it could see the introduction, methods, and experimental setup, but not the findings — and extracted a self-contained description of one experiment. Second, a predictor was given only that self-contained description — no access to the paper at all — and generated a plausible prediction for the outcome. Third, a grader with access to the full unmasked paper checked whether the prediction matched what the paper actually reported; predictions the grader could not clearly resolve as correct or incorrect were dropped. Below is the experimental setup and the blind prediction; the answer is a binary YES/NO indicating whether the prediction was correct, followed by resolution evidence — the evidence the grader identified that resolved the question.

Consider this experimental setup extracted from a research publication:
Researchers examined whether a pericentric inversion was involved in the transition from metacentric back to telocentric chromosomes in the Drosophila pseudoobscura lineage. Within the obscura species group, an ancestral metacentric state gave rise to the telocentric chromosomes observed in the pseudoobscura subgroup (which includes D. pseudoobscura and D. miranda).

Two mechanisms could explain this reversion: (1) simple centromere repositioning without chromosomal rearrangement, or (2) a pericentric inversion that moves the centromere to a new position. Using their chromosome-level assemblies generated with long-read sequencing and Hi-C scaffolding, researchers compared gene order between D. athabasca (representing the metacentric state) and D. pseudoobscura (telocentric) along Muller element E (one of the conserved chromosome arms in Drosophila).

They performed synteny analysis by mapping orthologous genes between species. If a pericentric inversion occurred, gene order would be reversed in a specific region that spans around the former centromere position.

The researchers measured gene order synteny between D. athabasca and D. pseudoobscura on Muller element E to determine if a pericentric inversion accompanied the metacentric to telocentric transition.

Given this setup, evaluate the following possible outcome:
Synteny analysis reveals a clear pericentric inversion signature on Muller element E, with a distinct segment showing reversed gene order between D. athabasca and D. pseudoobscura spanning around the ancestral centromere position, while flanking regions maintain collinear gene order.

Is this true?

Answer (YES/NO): NO